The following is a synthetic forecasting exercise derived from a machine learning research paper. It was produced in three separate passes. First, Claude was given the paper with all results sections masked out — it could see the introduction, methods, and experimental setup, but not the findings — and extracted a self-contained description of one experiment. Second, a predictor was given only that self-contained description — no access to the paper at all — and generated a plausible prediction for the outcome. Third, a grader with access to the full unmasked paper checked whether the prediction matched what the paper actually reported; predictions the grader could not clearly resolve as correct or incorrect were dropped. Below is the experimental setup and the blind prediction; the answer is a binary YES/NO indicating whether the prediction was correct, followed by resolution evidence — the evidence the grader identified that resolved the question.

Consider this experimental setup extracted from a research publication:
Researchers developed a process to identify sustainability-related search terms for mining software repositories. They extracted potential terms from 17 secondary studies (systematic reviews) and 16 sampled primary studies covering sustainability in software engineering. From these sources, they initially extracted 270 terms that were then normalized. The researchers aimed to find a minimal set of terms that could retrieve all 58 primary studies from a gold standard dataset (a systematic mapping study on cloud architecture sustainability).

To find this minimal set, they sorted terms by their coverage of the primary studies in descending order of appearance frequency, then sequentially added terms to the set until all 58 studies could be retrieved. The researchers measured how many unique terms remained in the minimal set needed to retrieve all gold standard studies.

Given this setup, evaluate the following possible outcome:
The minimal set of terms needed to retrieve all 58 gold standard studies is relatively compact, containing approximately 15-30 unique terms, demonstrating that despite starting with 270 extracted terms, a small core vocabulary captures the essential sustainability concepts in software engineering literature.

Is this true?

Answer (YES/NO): NO